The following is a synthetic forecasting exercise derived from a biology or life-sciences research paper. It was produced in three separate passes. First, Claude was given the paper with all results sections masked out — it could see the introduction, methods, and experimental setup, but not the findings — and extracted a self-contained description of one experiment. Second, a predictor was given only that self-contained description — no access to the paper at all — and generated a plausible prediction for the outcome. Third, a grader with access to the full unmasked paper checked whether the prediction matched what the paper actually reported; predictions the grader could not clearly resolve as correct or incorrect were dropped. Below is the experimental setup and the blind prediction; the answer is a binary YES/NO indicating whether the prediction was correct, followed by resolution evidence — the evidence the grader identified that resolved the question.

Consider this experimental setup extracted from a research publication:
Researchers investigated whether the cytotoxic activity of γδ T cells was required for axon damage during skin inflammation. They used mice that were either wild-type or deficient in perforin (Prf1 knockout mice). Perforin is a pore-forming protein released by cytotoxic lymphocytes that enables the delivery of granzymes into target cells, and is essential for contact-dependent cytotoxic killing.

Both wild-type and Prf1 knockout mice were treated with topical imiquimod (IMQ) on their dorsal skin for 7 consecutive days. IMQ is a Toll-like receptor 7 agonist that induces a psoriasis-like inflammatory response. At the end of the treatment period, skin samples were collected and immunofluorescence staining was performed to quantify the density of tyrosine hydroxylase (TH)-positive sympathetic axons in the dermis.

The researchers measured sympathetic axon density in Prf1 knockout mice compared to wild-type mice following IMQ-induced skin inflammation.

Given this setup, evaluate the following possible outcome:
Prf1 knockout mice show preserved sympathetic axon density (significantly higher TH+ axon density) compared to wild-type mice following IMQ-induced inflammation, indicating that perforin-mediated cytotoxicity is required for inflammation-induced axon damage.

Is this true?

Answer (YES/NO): YES